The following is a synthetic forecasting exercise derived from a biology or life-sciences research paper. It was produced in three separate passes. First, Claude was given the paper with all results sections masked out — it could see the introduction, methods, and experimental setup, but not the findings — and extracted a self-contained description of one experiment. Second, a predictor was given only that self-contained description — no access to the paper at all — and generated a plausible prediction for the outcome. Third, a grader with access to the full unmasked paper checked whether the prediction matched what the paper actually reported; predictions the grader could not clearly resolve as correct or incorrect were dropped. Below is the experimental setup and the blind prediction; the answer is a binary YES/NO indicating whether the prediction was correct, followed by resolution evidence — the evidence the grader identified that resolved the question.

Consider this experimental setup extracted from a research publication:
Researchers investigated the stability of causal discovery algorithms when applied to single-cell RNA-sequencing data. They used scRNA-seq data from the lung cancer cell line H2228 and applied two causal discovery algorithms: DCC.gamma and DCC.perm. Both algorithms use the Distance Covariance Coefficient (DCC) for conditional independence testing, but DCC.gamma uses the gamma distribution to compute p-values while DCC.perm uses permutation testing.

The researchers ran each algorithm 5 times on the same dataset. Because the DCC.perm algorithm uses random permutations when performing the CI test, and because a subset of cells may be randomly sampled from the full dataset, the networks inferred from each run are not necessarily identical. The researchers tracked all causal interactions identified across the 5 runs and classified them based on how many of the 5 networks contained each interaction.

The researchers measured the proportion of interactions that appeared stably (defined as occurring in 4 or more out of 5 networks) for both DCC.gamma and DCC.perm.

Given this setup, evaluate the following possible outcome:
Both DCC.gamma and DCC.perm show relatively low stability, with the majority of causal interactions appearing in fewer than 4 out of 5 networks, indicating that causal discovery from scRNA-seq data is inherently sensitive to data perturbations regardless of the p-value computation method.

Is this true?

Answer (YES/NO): NO